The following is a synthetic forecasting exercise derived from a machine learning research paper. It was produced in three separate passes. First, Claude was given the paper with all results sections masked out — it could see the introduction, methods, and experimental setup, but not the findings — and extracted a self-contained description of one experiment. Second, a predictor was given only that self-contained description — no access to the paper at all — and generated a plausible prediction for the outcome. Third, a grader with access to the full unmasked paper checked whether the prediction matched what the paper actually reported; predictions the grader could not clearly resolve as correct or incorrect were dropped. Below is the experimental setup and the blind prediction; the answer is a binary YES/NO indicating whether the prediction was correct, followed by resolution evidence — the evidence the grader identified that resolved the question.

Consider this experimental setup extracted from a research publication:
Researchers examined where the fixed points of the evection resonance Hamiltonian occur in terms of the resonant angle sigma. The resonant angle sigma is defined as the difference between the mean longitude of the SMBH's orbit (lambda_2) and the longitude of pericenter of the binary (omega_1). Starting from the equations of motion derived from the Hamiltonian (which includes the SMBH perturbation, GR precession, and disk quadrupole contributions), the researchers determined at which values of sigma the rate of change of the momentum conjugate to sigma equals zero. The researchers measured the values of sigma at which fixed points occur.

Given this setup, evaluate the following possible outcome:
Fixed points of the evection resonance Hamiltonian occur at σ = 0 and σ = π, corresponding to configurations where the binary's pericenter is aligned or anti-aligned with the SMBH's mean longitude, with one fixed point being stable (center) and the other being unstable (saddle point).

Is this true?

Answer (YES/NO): NO